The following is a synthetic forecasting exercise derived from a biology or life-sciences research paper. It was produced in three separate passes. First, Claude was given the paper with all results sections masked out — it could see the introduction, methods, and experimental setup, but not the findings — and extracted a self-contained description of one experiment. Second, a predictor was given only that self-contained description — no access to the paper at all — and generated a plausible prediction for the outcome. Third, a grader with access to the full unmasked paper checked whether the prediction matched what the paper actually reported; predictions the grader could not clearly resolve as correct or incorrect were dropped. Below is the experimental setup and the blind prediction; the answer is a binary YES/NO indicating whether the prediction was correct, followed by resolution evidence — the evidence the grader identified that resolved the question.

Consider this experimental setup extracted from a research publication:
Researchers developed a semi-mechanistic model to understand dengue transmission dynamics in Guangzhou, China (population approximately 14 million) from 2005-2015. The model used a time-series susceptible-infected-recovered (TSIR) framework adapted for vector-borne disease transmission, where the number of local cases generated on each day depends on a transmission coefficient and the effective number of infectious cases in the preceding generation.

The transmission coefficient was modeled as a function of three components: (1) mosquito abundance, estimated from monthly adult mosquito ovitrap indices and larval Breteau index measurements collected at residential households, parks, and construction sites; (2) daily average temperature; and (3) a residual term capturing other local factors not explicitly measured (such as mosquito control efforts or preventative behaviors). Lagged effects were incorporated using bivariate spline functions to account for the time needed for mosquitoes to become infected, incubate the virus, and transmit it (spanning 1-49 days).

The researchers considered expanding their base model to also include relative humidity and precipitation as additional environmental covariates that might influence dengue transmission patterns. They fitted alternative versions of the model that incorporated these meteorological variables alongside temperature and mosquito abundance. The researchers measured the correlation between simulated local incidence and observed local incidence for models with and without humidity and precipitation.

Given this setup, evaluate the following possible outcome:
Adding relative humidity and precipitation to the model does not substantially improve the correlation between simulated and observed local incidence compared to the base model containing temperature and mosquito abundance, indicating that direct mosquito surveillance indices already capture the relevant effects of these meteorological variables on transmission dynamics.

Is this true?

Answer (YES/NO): YES